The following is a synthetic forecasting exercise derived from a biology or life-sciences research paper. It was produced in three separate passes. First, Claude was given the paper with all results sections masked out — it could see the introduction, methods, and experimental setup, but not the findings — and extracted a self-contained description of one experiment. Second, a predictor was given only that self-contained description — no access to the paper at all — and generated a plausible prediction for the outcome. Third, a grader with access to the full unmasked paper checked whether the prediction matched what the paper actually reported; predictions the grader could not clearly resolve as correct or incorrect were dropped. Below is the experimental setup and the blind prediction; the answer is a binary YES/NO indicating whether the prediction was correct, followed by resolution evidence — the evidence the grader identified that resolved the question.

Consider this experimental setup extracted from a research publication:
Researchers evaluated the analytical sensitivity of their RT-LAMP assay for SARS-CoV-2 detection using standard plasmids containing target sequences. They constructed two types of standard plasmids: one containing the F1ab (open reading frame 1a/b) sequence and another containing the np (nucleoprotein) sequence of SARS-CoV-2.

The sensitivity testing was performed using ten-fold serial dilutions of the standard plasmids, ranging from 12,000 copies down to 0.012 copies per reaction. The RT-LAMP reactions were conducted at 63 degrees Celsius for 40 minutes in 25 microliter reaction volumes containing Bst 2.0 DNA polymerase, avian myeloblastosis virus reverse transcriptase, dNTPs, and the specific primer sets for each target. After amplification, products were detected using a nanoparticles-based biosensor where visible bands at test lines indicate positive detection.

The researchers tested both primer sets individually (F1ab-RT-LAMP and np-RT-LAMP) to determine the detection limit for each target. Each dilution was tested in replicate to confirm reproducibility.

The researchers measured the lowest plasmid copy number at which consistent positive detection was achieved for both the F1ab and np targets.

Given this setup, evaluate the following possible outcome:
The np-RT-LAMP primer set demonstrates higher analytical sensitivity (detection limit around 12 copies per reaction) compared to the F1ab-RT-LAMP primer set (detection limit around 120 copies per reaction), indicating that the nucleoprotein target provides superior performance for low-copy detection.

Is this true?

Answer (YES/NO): NO